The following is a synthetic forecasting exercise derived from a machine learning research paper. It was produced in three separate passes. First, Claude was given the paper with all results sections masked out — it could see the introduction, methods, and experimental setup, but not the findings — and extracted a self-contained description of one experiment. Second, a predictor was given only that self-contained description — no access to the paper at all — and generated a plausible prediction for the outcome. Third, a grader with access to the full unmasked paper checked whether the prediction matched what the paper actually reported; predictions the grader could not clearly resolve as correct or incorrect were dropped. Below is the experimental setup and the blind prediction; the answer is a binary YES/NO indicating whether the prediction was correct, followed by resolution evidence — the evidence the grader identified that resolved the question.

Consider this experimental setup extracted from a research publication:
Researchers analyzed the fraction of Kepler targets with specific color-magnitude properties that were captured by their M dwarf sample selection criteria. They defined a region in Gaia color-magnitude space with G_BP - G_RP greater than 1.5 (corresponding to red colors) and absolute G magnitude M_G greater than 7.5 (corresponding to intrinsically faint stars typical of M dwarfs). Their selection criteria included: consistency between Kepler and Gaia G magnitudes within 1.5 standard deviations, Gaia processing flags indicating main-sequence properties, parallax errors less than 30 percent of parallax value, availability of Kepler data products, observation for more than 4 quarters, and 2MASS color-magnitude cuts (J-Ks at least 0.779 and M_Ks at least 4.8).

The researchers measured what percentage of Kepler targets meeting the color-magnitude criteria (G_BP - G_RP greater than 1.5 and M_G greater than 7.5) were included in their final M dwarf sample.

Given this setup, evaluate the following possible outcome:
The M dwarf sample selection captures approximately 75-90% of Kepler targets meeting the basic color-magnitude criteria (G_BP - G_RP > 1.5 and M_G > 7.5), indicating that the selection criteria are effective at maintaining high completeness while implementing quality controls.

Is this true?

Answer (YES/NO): NO